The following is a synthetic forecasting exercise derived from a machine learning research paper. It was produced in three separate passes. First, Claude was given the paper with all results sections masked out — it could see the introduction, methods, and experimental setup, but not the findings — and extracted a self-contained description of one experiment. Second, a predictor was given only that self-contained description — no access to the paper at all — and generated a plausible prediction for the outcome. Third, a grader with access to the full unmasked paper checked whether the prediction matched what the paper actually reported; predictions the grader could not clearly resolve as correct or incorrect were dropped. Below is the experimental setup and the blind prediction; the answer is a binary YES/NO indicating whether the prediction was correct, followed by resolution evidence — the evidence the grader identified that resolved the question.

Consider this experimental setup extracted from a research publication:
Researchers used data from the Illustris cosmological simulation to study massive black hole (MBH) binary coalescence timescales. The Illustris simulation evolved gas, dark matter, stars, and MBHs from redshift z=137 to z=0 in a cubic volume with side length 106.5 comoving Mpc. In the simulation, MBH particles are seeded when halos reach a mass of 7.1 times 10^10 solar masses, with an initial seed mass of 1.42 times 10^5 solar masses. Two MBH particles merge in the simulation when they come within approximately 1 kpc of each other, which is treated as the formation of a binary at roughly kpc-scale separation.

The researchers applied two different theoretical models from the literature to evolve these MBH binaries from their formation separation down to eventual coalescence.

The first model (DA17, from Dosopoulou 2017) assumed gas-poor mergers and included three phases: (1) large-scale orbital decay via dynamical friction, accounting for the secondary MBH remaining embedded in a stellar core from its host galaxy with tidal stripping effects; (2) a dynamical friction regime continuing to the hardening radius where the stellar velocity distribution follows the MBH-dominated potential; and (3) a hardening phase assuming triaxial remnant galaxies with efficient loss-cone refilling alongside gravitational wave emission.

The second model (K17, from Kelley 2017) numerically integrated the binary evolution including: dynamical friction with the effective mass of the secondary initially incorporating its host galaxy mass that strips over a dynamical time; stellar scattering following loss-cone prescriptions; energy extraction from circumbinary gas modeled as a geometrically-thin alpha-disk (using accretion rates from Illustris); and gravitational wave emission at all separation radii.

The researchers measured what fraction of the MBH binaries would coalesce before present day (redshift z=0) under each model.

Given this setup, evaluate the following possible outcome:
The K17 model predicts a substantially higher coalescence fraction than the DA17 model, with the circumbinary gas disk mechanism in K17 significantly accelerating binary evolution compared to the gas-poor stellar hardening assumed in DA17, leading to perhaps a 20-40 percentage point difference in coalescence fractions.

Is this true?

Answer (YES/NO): NO